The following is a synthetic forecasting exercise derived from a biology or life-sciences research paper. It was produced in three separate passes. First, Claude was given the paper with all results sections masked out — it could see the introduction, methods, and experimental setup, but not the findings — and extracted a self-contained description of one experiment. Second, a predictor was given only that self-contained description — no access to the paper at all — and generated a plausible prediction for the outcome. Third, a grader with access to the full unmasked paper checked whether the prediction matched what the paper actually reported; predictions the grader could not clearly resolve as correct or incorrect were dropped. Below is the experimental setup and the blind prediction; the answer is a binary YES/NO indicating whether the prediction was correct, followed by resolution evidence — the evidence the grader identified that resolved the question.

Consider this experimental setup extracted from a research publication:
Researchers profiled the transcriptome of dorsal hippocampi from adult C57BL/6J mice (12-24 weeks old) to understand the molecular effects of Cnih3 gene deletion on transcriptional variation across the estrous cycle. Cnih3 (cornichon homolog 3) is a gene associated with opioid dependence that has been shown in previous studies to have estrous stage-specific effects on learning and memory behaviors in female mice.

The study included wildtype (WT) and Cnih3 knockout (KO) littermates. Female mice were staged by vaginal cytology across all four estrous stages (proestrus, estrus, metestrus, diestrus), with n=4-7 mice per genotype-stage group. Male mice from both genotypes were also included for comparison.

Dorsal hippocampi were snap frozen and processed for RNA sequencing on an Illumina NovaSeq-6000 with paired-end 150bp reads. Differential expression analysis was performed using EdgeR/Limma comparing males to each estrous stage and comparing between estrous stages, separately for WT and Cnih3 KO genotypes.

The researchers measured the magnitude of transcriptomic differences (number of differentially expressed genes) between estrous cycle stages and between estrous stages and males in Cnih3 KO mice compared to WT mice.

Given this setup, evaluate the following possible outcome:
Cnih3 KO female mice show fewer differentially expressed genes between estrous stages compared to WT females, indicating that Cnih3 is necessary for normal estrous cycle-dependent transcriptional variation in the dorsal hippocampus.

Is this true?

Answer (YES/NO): NO